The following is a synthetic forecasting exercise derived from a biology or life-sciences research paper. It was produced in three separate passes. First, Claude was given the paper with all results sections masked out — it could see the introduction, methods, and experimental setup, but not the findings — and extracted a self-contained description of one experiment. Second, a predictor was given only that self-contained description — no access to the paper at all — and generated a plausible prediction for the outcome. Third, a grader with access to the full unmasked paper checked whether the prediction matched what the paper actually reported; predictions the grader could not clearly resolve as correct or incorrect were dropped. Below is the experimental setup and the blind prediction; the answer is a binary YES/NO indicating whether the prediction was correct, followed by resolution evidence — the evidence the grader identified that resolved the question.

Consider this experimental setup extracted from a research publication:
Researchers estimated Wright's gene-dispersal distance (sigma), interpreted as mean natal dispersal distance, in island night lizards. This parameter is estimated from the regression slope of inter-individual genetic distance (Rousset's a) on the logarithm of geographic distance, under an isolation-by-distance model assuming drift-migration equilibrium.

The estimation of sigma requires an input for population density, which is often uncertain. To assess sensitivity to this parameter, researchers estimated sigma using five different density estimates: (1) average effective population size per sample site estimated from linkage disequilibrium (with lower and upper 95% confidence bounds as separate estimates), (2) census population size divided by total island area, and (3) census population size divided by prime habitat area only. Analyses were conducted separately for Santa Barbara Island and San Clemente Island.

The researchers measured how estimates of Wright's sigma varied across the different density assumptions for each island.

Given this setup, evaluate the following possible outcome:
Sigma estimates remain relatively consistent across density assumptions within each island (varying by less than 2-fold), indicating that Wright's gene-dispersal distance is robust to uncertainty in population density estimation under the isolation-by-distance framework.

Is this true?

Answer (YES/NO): NO